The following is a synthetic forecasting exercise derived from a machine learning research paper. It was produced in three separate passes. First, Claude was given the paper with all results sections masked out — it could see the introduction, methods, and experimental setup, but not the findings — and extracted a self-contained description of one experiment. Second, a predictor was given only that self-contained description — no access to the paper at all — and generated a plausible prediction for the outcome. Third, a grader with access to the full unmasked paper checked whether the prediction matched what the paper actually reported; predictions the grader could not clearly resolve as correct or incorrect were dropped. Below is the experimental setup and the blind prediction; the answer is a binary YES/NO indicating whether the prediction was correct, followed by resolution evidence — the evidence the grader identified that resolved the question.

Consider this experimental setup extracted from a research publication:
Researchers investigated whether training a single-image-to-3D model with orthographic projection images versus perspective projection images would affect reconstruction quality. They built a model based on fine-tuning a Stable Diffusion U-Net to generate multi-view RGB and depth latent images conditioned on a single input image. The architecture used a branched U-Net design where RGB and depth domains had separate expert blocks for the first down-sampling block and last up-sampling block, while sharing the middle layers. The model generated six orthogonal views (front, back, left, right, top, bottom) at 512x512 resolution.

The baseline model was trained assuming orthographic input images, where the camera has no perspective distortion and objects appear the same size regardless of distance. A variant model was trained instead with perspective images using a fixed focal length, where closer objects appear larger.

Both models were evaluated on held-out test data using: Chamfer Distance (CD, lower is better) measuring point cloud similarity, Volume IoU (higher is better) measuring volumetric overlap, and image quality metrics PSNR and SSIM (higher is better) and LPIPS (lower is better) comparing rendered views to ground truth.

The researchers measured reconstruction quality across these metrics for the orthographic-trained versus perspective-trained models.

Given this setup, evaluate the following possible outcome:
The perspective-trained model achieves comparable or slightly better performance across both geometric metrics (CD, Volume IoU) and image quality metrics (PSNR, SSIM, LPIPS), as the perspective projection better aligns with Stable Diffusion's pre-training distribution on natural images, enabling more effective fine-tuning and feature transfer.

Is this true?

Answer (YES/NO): NO